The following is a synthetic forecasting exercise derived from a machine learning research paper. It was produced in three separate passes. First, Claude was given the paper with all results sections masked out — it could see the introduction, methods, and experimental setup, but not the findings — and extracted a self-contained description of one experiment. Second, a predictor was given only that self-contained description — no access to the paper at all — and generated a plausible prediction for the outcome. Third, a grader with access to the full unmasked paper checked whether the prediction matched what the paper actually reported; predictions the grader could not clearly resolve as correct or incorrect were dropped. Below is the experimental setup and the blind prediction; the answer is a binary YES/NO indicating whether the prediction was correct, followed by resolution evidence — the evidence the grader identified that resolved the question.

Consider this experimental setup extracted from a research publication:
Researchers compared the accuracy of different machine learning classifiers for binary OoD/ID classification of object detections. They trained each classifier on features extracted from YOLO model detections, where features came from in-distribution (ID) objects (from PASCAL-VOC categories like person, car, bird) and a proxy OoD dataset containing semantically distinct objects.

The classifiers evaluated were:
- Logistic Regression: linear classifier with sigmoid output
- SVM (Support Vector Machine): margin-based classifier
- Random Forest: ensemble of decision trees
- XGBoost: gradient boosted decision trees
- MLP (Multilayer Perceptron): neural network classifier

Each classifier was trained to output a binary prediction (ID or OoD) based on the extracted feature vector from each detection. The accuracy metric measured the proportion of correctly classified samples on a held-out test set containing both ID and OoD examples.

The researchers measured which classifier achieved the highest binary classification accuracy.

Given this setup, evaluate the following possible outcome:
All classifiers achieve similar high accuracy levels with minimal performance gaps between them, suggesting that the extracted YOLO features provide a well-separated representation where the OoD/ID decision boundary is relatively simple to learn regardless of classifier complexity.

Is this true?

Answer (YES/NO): NO